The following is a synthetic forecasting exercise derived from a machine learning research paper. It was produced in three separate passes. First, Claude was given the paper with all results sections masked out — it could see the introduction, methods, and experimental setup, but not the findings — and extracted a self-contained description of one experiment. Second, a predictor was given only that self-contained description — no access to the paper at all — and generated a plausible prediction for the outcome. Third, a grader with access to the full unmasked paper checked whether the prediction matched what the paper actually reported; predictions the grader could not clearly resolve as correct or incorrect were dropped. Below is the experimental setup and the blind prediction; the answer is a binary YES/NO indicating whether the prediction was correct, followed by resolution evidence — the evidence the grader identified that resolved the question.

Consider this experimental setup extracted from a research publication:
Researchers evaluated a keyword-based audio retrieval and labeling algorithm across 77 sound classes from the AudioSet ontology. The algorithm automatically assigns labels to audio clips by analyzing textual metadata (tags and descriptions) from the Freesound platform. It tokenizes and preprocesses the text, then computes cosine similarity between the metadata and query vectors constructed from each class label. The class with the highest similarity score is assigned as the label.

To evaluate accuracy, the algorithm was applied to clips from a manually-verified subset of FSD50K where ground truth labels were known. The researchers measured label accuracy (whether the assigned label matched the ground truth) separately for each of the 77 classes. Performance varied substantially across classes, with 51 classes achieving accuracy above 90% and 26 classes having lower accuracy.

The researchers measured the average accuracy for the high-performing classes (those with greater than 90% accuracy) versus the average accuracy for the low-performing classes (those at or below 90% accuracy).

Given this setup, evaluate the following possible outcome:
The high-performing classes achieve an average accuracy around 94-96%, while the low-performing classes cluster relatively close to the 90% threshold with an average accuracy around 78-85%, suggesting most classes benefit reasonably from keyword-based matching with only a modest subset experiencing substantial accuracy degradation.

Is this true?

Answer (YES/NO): NO